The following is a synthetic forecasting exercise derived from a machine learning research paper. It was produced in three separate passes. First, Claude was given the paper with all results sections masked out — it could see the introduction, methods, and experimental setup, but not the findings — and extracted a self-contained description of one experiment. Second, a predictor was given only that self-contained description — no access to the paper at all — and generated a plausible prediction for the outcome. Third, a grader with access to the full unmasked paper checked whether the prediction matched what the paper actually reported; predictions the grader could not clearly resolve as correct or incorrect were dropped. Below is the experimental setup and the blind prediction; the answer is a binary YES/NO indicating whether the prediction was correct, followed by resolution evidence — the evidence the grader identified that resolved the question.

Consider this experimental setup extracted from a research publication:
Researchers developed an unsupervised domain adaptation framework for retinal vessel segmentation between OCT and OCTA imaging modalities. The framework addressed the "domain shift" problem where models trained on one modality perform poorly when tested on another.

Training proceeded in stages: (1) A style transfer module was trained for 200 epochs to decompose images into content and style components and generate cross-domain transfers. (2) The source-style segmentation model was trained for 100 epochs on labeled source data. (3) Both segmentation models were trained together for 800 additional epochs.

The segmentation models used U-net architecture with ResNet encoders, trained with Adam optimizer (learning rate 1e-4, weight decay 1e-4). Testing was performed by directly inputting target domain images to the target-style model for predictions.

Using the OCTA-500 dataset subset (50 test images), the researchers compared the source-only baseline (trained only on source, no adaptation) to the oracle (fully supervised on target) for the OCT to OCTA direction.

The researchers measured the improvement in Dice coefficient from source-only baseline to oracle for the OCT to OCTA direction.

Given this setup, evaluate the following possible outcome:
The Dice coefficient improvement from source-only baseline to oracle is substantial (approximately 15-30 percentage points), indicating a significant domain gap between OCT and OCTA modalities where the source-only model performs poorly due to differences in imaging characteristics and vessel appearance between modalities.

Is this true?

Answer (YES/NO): NO